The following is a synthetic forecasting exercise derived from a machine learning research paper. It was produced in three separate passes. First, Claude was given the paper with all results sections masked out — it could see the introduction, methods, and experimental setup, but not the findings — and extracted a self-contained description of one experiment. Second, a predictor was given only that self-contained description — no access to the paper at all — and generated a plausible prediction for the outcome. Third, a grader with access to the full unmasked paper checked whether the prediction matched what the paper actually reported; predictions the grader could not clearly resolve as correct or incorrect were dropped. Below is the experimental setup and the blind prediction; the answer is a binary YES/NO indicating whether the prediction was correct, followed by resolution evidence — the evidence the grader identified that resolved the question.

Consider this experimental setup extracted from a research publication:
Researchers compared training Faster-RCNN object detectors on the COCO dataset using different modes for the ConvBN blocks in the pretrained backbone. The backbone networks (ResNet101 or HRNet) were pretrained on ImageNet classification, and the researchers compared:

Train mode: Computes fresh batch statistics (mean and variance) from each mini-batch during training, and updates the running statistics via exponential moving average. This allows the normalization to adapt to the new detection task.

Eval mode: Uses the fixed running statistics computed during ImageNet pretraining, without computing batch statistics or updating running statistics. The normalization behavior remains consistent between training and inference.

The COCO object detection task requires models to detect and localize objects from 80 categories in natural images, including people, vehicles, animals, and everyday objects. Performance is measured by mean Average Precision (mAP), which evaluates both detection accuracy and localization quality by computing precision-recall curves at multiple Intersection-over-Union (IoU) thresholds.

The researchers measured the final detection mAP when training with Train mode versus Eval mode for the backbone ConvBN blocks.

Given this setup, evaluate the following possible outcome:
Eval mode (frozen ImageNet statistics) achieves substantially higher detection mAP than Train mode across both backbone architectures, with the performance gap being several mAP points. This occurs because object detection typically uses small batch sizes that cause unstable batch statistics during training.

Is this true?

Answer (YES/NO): NO